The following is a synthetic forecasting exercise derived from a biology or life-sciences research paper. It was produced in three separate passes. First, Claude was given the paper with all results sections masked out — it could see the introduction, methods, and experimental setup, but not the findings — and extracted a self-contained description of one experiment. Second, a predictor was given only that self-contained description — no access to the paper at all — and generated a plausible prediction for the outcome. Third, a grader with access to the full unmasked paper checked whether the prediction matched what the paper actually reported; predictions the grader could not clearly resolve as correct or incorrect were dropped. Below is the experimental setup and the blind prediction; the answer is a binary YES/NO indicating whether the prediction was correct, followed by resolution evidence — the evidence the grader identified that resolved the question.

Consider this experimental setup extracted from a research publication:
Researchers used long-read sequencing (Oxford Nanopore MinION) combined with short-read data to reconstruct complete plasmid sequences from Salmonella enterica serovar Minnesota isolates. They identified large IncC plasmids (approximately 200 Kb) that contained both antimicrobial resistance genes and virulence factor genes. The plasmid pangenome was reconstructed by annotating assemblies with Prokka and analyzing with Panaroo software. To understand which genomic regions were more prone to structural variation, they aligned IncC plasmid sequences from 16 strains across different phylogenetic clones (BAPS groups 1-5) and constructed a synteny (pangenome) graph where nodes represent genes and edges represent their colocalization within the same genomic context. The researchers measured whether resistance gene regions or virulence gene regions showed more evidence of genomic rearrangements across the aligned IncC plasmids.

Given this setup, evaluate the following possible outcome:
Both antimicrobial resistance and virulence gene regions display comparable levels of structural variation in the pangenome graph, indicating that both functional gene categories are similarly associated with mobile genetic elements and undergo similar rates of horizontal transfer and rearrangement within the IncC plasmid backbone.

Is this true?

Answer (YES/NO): NO